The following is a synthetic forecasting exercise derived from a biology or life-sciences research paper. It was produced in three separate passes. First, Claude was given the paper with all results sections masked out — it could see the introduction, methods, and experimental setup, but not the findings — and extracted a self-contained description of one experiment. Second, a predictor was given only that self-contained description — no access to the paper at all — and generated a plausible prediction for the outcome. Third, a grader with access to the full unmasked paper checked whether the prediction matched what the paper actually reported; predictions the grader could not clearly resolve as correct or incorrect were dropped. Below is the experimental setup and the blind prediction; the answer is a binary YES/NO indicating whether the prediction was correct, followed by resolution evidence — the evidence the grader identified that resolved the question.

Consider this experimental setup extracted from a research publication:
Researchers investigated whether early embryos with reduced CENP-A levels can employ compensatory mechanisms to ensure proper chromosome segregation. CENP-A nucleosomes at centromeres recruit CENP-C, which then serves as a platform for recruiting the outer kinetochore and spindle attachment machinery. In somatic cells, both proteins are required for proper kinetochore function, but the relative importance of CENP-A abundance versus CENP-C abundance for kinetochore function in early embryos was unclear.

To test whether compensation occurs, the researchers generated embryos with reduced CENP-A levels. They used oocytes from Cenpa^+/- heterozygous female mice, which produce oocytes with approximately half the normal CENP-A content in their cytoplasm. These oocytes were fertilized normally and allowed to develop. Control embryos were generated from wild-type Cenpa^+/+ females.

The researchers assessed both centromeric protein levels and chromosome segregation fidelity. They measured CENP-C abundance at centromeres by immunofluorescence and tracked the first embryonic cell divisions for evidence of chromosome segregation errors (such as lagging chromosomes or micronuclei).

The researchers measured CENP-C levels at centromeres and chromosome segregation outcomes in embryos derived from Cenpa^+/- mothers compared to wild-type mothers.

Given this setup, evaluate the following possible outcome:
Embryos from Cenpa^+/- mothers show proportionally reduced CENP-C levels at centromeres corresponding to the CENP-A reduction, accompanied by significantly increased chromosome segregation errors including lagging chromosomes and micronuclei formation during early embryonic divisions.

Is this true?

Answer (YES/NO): NO